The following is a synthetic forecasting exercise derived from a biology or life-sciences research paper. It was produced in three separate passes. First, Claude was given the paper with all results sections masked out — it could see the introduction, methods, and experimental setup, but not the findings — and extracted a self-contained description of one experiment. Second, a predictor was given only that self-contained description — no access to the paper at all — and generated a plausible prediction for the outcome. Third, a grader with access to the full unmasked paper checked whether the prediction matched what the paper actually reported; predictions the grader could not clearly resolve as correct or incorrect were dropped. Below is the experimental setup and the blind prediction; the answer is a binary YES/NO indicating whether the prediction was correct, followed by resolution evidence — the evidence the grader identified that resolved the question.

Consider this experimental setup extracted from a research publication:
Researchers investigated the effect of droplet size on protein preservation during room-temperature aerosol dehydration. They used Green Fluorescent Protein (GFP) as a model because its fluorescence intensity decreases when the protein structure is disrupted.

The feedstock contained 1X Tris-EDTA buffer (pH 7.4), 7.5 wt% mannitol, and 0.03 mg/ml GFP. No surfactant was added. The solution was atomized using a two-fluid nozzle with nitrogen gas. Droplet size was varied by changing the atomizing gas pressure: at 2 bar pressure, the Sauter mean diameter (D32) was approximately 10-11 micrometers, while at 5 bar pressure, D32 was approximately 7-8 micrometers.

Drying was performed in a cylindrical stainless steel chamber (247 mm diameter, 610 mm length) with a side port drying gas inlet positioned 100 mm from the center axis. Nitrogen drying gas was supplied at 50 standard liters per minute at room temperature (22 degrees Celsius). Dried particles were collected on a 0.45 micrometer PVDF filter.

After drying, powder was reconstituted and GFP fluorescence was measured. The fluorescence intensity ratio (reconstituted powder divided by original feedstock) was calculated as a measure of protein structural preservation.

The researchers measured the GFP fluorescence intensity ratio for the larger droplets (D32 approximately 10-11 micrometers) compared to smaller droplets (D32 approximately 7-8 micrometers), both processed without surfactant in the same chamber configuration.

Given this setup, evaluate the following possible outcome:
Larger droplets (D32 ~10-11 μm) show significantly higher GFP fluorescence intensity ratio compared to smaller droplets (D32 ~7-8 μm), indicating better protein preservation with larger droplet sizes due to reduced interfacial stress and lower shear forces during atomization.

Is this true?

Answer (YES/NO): YES